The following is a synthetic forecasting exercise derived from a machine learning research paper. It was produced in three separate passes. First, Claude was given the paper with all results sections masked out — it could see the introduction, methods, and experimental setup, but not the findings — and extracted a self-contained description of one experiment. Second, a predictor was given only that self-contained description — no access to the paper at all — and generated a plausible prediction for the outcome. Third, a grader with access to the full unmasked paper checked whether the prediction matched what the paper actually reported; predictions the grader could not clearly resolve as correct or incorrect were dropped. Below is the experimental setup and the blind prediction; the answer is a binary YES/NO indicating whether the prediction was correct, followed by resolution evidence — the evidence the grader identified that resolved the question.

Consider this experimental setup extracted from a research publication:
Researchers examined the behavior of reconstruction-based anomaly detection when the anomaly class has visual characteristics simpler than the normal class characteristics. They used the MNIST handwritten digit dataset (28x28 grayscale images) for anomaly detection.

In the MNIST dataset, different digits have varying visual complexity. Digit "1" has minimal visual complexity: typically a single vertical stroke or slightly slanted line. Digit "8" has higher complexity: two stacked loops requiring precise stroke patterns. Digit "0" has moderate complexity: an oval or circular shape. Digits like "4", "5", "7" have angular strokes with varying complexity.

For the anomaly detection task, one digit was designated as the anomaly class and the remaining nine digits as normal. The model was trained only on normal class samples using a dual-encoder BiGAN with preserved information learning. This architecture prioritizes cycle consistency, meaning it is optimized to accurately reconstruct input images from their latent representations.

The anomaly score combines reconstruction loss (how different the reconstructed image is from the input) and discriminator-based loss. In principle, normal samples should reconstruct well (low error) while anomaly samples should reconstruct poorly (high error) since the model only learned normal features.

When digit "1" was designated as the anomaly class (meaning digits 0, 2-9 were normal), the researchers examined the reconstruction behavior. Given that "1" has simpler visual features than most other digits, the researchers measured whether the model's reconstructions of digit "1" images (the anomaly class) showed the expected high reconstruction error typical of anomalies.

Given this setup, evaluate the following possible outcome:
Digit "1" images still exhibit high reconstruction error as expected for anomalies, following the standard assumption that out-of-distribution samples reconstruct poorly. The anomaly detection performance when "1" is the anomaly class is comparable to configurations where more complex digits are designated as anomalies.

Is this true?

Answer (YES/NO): NO